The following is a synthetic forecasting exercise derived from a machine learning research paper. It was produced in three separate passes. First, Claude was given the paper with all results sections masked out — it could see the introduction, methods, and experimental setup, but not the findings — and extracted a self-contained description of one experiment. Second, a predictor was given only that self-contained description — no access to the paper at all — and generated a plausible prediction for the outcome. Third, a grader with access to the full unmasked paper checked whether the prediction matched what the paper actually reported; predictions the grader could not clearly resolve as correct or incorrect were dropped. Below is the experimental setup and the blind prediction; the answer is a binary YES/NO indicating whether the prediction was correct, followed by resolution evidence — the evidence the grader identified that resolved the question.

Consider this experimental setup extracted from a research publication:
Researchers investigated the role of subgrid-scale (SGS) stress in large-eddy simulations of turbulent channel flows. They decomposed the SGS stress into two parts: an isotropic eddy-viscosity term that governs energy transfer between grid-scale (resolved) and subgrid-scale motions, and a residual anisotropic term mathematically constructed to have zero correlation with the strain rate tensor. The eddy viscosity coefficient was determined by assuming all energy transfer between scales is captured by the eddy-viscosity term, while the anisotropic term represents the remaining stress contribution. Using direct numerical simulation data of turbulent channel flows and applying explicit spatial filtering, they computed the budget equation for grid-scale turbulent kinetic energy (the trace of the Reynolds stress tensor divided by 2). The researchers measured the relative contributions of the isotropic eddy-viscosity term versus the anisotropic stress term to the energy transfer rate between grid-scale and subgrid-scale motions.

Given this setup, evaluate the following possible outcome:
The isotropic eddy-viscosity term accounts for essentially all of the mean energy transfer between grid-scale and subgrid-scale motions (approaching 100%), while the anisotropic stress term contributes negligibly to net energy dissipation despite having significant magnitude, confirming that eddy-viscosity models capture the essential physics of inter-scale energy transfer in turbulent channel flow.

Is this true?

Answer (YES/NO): NO